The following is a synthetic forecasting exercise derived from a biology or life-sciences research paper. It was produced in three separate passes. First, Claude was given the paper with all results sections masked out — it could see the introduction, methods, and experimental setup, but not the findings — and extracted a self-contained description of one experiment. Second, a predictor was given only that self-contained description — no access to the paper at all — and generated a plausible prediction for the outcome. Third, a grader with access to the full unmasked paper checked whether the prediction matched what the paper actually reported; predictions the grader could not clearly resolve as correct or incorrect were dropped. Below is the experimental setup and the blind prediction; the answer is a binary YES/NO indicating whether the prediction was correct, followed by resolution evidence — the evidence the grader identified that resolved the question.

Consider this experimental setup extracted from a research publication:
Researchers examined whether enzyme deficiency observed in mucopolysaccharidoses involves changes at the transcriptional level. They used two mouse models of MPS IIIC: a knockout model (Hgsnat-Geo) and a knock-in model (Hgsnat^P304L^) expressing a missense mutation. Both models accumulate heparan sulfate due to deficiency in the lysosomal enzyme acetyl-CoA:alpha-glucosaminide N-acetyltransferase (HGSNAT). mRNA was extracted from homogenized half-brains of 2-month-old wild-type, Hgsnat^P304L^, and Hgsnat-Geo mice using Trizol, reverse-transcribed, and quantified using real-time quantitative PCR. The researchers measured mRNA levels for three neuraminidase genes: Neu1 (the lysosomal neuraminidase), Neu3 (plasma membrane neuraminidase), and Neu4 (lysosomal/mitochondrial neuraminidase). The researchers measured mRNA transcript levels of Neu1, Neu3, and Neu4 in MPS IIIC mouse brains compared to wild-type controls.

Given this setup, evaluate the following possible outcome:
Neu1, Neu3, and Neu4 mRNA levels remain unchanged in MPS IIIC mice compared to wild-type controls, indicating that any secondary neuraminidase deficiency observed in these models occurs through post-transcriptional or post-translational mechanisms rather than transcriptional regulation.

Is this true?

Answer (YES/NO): YES